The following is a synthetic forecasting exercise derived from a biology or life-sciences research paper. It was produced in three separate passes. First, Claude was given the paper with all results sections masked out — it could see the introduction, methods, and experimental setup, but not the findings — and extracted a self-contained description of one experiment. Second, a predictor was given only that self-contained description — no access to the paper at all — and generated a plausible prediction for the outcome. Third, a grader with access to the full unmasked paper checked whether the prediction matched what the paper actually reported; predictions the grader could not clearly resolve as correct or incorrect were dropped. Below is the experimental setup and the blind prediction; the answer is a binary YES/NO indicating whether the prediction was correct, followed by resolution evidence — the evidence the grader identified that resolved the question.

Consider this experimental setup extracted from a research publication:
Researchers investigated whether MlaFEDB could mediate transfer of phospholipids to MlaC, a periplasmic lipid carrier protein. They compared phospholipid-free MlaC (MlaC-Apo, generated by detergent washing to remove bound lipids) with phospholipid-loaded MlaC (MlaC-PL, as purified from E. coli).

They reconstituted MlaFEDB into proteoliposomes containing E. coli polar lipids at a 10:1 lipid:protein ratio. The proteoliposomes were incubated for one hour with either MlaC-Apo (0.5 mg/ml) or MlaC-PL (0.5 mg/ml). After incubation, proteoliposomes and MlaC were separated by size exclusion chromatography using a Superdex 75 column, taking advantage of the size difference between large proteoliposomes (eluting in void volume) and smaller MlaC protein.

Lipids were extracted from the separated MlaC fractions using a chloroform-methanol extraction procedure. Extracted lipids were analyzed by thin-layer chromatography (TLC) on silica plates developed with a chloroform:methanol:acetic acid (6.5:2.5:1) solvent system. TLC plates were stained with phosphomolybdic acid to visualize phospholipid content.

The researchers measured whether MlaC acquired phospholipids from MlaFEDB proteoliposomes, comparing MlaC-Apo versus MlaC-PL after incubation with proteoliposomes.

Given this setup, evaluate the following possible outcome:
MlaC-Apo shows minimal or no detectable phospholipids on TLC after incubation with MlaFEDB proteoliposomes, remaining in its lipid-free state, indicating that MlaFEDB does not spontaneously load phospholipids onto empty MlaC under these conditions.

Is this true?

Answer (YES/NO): NO